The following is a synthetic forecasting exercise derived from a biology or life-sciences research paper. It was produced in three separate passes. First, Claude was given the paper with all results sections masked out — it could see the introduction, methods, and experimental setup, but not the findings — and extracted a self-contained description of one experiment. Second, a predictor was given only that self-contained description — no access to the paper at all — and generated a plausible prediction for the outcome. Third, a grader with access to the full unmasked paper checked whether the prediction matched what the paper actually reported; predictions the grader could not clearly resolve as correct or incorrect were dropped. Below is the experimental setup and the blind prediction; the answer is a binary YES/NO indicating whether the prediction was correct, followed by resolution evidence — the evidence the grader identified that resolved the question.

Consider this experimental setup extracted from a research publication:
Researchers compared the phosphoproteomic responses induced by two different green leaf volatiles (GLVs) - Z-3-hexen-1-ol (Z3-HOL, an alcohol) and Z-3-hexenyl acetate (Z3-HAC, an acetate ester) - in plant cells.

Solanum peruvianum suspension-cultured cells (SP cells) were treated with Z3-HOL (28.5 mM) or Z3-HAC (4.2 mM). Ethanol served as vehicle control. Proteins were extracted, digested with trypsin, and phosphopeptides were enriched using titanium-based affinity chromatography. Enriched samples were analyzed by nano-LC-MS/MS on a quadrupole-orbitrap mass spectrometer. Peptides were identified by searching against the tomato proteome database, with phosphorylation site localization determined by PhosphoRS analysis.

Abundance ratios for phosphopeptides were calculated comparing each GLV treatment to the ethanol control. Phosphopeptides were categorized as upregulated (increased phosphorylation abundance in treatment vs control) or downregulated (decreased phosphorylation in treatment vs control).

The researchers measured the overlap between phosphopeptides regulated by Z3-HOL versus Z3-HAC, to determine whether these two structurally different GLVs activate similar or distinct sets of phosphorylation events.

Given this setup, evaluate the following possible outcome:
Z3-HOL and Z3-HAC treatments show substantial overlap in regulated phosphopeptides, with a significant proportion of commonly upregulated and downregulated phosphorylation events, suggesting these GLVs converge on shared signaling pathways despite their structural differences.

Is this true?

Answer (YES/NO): NO